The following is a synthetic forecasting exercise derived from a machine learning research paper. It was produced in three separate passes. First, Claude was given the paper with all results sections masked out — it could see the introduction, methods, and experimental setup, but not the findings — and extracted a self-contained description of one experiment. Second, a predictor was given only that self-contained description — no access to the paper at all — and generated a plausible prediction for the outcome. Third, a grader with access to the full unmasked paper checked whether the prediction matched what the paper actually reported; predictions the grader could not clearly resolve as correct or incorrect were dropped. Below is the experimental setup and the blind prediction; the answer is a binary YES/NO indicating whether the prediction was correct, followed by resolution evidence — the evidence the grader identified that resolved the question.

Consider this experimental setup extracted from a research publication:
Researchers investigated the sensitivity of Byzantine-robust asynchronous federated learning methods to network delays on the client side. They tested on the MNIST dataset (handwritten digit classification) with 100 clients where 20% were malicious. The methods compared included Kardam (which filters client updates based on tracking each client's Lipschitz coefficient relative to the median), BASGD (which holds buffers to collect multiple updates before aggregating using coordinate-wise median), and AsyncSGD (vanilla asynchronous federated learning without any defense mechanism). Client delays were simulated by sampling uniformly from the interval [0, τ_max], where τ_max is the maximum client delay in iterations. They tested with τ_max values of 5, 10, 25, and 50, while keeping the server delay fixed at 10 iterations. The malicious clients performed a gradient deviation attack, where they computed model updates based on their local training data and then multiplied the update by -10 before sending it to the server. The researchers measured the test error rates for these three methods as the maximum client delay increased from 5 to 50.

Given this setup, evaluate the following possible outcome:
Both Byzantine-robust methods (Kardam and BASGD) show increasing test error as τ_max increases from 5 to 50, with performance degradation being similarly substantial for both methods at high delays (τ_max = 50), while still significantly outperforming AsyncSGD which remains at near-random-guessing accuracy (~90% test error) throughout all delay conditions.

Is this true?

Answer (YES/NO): NO